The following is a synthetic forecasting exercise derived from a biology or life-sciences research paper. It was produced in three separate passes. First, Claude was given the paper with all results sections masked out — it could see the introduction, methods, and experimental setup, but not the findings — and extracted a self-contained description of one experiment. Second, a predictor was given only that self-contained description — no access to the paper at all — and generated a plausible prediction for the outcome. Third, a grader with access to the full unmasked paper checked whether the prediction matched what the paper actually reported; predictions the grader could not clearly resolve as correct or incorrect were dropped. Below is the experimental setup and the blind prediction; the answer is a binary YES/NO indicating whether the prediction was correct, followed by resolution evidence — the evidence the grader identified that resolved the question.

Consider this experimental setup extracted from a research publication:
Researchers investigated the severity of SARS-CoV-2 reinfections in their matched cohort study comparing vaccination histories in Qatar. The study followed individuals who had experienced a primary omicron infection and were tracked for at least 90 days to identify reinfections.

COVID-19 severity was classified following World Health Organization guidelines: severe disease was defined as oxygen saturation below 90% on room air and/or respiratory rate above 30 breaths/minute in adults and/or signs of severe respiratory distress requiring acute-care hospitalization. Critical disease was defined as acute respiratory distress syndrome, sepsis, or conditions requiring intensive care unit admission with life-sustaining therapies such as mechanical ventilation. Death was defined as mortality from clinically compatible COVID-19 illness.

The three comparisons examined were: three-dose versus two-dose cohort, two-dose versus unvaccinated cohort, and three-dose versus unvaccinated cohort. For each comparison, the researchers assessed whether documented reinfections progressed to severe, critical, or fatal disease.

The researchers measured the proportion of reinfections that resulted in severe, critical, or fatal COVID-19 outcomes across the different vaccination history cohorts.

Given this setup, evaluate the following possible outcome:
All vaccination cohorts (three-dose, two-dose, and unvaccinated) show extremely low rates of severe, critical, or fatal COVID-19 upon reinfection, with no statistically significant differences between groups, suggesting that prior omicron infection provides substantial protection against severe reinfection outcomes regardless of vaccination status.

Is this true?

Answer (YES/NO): YES